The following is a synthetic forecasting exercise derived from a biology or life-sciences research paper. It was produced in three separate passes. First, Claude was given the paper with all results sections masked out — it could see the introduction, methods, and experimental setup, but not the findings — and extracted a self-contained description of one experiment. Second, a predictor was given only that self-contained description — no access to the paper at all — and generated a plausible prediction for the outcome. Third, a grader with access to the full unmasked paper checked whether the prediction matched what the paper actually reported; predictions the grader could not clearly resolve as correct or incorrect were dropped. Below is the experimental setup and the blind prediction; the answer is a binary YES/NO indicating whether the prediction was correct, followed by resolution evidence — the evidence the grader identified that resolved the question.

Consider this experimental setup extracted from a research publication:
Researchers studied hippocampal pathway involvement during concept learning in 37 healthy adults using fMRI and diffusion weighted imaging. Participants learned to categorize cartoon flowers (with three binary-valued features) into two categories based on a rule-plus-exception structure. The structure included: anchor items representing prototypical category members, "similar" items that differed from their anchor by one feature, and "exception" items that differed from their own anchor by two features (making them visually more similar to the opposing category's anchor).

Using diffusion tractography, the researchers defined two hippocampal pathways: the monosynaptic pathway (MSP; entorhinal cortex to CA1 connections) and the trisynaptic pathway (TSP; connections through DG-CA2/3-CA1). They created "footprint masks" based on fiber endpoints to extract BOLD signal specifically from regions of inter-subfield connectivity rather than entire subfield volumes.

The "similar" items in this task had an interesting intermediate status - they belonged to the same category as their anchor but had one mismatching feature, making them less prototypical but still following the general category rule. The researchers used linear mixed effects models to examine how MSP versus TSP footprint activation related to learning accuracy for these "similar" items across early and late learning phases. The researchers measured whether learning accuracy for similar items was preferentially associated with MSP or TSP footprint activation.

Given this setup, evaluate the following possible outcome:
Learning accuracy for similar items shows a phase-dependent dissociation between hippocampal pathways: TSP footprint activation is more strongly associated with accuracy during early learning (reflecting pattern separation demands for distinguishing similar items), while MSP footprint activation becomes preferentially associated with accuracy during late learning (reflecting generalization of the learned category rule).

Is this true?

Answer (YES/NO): NO